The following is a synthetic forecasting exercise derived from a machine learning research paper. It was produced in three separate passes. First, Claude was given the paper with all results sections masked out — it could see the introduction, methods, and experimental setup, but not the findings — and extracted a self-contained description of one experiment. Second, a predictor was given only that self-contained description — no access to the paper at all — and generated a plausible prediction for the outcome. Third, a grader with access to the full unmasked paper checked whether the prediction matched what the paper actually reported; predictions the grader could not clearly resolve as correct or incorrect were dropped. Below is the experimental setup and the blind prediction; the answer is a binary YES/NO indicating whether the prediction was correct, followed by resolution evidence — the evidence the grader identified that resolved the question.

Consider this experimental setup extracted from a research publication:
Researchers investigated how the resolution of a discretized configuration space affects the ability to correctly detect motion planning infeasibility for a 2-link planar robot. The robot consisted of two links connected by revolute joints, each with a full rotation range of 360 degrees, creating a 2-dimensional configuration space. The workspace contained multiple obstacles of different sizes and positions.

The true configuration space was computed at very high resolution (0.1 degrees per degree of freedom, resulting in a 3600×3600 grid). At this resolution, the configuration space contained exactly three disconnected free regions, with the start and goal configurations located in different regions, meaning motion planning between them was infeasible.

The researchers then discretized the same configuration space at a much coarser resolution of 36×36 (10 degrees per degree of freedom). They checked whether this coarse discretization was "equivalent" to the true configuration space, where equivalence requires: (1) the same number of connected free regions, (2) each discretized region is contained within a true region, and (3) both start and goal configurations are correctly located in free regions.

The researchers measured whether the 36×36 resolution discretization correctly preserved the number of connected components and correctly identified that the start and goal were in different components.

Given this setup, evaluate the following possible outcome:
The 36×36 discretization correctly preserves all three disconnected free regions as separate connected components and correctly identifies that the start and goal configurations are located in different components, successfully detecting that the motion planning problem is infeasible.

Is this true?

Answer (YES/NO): YES